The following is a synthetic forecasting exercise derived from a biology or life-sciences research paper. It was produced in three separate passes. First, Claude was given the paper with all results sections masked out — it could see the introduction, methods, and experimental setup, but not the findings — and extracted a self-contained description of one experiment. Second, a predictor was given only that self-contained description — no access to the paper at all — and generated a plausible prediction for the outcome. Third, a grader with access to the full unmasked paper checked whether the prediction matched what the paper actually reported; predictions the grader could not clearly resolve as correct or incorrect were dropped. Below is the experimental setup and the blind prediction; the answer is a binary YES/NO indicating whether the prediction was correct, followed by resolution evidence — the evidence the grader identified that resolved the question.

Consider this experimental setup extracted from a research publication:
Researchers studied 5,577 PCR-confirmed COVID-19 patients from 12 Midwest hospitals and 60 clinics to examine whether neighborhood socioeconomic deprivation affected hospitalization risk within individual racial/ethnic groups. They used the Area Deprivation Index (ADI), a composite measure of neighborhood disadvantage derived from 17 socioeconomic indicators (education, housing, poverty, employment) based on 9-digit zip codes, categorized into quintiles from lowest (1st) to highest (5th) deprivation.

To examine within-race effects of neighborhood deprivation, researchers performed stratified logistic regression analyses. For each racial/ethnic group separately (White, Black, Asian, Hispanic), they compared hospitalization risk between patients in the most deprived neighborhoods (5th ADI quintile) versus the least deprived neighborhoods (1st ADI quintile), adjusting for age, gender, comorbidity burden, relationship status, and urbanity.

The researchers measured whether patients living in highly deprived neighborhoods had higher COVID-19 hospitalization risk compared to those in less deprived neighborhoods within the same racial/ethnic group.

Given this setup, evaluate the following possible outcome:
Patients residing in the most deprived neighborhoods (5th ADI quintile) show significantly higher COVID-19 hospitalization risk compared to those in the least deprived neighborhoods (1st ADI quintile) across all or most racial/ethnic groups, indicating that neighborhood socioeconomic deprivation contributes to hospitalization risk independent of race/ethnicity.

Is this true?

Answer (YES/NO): NO